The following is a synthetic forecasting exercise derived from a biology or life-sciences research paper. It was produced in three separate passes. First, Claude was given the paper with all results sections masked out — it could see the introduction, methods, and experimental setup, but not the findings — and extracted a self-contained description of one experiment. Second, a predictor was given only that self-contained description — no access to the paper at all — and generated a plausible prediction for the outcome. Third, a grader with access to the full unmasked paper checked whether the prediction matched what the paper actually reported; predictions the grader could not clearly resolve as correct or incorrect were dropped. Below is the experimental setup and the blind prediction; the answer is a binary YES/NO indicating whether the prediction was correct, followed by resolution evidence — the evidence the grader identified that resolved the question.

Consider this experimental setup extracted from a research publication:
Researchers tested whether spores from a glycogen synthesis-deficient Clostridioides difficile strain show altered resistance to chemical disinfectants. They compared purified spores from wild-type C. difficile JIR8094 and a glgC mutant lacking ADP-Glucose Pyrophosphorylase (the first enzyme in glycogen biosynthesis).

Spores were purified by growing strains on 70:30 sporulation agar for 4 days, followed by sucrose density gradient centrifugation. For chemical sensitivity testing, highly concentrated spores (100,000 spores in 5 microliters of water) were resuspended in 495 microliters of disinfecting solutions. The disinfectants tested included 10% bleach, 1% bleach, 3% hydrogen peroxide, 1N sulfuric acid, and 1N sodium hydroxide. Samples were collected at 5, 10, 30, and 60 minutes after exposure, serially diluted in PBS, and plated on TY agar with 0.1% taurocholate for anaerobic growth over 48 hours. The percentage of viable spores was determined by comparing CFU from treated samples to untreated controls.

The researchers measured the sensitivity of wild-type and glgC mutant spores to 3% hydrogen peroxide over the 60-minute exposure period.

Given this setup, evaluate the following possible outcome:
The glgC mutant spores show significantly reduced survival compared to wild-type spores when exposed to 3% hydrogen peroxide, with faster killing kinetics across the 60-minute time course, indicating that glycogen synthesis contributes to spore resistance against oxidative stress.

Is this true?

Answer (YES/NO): YES